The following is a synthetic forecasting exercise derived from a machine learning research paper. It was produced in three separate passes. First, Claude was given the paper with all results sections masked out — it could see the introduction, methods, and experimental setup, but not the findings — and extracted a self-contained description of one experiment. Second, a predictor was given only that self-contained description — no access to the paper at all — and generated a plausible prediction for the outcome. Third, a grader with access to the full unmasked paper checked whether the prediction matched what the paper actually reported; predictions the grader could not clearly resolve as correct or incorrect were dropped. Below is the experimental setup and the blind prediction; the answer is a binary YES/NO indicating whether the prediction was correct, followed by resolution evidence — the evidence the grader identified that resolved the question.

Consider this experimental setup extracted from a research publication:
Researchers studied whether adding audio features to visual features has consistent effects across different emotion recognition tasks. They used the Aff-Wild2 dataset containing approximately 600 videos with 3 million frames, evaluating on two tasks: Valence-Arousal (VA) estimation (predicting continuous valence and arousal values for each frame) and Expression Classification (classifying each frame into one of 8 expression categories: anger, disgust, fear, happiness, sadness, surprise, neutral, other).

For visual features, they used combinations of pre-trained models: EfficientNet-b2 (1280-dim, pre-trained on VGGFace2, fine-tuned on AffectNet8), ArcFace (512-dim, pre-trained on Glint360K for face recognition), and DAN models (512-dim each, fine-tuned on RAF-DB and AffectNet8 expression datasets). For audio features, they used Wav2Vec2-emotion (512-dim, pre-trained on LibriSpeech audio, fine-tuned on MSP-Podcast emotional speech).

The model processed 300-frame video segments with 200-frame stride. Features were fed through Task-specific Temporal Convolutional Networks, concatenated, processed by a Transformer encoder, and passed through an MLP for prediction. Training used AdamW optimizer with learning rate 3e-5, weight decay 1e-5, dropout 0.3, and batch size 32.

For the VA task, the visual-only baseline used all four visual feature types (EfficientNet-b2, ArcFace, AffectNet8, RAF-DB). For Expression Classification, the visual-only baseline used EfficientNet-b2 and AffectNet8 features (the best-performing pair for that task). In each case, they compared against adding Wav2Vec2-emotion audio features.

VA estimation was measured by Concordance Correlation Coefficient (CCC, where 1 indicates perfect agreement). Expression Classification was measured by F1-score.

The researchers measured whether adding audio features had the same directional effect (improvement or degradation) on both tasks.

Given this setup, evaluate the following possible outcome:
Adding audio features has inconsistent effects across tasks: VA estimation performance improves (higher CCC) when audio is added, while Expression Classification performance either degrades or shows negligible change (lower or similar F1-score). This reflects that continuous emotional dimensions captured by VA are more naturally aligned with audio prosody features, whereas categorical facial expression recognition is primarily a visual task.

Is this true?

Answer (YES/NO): YES